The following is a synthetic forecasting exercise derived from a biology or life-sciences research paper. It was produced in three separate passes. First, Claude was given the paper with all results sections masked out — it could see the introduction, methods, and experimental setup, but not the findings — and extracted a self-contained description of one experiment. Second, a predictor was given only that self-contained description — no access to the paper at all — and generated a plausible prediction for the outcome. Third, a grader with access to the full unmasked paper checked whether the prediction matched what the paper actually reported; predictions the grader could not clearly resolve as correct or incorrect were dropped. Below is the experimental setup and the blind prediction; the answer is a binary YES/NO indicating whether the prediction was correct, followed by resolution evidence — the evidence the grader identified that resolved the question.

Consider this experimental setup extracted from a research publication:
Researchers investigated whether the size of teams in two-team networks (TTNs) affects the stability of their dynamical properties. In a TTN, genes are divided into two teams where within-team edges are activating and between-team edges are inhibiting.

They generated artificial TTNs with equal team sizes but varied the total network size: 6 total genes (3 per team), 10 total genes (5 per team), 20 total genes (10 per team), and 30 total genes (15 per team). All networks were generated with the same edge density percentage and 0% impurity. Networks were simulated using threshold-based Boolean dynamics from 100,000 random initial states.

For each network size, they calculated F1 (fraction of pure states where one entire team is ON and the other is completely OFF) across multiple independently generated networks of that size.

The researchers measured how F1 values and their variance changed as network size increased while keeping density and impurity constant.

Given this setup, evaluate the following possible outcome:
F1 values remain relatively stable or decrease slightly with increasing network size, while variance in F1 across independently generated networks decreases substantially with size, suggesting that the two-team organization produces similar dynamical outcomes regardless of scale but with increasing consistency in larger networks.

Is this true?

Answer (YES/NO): NO